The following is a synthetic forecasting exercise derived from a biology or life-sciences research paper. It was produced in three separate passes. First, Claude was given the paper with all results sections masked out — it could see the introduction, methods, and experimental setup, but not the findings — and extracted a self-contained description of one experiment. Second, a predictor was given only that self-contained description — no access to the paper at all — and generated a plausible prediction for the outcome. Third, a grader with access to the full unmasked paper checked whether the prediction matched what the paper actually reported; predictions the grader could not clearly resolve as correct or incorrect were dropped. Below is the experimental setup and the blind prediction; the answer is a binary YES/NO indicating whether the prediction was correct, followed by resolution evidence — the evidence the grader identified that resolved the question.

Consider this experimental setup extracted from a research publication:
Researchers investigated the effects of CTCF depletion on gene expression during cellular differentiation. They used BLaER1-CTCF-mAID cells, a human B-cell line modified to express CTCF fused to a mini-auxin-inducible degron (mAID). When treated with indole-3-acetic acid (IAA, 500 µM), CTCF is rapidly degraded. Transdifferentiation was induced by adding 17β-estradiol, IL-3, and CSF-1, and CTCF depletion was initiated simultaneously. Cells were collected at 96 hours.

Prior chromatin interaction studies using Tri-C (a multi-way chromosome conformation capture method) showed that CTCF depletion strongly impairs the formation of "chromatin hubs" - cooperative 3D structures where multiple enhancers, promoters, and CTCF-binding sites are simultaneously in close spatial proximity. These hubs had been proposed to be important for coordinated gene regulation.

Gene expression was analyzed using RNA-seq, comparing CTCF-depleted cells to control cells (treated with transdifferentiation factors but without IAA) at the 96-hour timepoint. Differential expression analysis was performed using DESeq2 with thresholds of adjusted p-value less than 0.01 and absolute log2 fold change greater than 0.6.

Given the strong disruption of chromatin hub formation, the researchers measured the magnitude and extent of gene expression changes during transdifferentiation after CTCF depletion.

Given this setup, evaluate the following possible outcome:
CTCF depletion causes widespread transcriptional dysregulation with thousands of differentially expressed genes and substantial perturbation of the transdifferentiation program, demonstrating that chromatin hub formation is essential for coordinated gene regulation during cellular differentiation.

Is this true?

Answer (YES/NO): NO